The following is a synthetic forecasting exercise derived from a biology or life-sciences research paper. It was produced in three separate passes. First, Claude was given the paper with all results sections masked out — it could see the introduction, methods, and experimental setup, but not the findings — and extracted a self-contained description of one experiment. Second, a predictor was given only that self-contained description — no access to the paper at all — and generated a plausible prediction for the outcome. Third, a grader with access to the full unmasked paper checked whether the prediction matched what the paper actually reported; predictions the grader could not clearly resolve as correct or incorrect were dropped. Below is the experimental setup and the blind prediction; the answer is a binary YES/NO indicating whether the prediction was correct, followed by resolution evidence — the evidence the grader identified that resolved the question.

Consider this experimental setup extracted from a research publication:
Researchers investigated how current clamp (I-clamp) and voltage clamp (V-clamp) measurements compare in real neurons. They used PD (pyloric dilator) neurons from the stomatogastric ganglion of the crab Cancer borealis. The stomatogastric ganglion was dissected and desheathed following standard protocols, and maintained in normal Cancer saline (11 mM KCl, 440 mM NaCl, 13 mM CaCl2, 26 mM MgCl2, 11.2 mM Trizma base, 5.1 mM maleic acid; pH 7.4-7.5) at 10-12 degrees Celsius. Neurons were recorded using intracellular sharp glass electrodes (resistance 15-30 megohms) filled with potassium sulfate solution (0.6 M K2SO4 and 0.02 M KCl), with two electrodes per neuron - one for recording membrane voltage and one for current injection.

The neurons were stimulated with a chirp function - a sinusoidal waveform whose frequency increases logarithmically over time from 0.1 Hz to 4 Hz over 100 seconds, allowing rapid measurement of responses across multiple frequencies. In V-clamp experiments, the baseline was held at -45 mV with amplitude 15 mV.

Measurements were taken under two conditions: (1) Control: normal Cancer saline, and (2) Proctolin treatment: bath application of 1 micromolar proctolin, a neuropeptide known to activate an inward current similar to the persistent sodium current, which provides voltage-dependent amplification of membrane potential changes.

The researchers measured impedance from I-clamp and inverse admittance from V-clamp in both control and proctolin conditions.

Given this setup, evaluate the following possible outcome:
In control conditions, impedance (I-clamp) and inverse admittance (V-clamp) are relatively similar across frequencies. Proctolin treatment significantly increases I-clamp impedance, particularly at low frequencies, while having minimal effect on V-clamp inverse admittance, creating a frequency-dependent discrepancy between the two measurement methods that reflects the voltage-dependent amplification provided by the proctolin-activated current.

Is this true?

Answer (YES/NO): YES